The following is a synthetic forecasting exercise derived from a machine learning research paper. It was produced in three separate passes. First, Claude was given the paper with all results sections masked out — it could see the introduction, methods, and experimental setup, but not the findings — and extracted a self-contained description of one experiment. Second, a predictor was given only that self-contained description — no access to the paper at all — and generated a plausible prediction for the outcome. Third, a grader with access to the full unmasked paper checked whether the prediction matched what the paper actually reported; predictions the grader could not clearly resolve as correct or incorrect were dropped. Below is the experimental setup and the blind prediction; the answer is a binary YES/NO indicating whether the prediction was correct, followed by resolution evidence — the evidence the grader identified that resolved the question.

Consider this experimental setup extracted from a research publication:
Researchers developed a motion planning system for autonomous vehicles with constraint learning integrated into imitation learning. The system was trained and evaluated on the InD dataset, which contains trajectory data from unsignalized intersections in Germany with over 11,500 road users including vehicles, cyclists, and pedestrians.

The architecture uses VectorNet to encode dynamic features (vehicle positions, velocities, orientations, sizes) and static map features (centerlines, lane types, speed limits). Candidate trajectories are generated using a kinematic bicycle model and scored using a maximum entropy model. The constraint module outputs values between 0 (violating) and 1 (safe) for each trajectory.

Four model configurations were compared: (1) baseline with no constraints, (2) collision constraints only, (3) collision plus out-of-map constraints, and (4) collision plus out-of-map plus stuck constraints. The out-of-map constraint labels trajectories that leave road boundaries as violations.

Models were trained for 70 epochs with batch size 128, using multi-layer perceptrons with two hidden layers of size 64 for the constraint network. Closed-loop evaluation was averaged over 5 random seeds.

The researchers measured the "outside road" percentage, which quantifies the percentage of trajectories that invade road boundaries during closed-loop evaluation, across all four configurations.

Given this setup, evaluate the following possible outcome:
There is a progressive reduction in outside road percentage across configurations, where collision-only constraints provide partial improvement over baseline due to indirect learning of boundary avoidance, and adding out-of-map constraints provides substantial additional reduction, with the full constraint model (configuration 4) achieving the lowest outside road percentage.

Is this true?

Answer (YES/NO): YES